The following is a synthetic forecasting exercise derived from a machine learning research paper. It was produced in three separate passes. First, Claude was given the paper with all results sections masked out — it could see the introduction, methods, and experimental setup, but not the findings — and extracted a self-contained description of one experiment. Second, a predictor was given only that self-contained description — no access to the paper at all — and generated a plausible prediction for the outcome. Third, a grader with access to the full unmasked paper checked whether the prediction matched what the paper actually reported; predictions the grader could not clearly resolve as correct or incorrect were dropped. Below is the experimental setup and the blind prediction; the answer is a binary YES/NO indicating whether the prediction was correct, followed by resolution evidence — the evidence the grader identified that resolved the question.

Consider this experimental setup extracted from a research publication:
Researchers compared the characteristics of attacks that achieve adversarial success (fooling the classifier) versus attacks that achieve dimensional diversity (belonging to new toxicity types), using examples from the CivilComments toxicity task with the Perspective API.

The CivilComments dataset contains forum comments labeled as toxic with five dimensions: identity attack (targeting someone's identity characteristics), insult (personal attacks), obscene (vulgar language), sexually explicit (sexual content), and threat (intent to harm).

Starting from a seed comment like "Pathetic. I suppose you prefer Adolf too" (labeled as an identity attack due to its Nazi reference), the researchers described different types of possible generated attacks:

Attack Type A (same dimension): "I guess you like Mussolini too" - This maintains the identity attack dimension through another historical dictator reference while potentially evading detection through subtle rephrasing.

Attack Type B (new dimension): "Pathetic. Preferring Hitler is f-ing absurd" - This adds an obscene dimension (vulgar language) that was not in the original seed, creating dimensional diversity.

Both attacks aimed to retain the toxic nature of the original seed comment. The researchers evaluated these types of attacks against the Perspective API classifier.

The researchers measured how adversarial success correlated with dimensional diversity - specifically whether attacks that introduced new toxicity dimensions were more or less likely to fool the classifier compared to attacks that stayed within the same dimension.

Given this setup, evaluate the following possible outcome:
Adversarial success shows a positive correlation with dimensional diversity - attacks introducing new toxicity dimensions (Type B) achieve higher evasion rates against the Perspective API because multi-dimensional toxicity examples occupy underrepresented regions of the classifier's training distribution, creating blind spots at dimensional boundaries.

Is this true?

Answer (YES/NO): NO